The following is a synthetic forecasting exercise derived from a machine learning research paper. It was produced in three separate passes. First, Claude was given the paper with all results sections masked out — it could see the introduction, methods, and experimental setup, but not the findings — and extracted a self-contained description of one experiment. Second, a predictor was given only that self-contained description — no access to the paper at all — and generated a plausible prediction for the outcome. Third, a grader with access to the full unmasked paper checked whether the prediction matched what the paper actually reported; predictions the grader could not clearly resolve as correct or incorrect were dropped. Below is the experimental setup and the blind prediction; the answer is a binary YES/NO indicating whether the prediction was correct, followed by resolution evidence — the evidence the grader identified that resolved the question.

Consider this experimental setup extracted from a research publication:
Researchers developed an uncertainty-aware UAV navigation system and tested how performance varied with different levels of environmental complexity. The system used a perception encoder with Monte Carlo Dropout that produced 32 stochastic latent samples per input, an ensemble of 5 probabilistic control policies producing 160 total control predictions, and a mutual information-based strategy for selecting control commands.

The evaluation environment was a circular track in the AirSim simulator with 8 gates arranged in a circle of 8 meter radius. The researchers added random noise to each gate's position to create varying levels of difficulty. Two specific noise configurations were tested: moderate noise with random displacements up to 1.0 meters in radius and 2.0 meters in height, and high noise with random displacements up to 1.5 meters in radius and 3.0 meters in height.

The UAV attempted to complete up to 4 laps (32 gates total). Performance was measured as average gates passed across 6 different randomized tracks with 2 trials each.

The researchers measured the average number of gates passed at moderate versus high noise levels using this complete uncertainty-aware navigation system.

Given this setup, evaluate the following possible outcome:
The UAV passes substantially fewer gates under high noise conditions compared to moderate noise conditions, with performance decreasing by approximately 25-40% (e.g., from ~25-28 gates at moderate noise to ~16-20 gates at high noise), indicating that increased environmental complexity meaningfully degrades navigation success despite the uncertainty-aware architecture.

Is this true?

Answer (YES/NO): NO